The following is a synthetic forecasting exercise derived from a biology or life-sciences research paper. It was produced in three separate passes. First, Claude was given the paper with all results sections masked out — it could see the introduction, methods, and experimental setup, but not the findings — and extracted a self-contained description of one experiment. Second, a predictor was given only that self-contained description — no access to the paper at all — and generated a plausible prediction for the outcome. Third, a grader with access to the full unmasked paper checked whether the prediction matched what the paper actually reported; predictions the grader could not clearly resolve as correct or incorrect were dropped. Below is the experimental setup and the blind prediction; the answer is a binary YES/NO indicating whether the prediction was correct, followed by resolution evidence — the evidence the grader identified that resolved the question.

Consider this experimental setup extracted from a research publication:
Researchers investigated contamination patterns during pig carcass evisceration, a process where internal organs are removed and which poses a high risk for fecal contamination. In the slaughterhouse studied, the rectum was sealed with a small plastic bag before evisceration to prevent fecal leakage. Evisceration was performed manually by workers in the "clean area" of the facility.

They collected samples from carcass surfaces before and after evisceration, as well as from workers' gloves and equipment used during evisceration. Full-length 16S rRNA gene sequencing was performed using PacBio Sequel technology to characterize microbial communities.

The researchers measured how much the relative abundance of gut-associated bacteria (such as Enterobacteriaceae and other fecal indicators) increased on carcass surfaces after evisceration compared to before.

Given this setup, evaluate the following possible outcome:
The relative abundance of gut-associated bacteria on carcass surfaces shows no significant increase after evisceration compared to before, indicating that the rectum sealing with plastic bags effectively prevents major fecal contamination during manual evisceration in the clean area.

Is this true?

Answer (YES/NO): YES